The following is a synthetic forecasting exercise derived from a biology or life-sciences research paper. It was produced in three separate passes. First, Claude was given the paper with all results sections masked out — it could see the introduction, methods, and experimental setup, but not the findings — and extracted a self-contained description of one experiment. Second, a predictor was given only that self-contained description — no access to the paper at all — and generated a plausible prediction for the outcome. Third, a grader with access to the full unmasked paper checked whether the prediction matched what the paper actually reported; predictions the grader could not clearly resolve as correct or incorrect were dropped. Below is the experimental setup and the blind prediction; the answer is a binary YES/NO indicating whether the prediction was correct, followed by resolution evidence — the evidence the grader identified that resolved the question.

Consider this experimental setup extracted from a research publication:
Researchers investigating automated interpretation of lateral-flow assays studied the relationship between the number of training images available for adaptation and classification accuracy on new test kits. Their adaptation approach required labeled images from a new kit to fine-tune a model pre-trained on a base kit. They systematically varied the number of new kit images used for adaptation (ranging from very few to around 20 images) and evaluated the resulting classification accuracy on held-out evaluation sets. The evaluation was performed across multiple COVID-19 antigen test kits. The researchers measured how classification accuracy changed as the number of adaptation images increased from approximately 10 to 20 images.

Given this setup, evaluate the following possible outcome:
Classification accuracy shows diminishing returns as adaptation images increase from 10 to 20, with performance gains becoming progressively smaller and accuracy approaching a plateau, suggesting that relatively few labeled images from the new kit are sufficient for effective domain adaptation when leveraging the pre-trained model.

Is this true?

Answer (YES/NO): YES